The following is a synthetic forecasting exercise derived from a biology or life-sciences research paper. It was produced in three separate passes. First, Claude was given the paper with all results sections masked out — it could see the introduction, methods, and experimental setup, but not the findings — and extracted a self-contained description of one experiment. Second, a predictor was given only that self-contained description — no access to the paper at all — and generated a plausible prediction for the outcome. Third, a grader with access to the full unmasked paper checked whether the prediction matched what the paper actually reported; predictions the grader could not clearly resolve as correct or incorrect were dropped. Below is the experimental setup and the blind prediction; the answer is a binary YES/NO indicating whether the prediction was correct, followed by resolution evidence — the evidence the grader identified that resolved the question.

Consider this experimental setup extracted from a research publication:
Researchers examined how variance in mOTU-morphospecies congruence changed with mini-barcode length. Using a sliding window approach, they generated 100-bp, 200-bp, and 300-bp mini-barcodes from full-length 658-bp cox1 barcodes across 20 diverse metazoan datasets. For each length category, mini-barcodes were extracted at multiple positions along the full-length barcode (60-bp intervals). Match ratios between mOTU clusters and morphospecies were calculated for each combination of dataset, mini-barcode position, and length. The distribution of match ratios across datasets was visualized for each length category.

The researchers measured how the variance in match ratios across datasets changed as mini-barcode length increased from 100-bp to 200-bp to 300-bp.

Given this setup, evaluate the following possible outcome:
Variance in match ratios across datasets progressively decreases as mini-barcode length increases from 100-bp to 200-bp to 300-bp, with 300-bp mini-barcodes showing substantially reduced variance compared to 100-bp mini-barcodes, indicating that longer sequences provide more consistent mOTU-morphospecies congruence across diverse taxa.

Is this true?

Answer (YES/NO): YES